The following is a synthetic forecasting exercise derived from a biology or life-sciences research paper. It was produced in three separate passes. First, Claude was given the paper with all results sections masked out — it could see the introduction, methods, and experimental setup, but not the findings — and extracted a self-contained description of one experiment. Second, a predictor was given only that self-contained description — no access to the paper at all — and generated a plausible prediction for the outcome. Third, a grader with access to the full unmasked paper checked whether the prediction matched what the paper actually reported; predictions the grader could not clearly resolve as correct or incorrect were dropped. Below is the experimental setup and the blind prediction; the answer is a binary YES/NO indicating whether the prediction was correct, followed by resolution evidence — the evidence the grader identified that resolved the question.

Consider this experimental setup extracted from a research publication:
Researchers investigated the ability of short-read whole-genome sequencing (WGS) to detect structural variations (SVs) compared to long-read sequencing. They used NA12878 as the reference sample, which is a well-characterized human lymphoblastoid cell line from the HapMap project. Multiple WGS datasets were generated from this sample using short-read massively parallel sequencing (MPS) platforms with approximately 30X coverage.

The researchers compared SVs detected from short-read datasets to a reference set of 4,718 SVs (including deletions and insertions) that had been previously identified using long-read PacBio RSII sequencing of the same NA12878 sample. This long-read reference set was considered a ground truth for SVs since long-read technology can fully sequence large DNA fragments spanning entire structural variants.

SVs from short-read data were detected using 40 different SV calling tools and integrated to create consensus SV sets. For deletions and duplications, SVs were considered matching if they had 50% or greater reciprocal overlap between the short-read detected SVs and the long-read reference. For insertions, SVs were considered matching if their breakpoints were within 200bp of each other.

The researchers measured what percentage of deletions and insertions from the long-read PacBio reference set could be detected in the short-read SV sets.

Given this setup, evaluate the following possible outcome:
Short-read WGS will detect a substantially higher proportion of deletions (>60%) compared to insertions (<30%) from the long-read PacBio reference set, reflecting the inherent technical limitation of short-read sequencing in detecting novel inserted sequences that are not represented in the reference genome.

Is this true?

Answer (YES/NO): NO